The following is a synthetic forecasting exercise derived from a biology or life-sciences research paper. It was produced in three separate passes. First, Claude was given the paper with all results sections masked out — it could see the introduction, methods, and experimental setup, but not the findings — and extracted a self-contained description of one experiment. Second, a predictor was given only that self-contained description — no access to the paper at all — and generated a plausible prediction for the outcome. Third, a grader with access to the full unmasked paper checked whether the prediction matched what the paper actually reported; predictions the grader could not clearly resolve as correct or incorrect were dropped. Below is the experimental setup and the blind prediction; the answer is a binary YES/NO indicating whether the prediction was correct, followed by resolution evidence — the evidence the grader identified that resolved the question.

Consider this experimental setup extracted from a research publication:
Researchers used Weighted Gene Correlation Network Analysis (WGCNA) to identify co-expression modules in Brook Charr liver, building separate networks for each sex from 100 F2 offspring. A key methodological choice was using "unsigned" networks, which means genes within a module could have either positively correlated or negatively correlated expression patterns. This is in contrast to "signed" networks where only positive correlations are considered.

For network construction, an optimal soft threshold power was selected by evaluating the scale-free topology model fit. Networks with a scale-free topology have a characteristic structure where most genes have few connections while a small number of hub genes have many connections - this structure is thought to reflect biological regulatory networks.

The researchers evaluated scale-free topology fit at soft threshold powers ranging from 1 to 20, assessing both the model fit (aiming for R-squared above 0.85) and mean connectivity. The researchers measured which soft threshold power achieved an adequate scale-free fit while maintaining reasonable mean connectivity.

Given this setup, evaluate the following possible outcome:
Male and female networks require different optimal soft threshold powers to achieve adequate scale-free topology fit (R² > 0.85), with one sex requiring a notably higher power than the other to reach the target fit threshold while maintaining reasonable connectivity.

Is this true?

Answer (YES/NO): NO